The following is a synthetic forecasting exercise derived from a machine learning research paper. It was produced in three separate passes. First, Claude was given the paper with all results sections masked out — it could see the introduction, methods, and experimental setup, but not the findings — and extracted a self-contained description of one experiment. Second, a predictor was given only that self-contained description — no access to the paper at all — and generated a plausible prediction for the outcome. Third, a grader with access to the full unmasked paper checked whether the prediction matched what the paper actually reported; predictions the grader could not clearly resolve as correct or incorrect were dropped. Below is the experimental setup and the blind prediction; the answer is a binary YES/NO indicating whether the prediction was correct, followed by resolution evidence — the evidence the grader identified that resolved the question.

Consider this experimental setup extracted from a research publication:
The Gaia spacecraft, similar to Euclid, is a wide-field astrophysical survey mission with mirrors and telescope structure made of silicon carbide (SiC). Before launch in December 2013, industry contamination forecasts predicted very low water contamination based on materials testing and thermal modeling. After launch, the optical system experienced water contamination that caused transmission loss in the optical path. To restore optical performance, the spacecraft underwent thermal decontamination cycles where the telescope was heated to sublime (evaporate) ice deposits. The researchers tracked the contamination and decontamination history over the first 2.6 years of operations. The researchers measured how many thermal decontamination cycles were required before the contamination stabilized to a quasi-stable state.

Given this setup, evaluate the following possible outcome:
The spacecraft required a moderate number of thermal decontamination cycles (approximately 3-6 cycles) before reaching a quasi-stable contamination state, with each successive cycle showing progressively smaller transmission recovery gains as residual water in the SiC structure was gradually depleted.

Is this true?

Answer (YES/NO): YES